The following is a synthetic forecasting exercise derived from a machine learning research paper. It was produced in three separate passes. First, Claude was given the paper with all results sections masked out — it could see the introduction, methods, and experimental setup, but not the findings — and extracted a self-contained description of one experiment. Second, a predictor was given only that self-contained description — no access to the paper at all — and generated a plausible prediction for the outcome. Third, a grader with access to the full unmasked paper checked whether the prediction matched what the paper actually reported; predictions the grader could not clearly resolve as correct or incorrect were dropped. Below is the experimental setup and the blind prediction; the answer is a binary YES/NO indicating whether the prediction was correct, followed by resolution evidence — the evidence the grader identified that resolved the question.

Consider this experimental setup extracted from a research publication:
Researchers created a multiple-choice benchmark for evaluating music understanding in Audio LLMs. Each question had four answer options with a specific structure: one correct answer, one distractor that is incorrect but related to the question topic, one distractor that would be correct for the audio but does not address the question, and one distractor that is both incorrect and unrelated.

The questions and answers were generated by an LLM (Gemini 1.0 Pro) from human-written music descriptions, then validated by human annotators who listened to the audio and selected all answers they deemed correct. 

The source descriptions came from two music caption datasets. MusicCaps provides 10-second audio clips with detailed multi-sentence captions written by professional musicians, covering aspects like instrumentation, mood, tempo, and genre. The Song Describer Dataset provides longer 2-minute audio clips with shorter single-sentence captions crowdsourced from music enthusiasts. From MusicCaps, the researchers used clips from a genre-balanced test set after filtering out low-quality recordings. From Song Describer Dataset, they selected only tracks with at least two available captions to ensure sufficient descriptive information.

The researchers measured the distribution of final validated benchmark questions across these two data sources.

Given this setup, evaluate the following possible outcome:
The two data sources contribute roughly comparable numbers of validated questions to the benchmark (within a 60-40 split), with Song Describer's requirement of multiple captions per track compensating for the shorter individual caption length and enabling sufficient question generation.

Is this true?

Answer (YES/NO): NO